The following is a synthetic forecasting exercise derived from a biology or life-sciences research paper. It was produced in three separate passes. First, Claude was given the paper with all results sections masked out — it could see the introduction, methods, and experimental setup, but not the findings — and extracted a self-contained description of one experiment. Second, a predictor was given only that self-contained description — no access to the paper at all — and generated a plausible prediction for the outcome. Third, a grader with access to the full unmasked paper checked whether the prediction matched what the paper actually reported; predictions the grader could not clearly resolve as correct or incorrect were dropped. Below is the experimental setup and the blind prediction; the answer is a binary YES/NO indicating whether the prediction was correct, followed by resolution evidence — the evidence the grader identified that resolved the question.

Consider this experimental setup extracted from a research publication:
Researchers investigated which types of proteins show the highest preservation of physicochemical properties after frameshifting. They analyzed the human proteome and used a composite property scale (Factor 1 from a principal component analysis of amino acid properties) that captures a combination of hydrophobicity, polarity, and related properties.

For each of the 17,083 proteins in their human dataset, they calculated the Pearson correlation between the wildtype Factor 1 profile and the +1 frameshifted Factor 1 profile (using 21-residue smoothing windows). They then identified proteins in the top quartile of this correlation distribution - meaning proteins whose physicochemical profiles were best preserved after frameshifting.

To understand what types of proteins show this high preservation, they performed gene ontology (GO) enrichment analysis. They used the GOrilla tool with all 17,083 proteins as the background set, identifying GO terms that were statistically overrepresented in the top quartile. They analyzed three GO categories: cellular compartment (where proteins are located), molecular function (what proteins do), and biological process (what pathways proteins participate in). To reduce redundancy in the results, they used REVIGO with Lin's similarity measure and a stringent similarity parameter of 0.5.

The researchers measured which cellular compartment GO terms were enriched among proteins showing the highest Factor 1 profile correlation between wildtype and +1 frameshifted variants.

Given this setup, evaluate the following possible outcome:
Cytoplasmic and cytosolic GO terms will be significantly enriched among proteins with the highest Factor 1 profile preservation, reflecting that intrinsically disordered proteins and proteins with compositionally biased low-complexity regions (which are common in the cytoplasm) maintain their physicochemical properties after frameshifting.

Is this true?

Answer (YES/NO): NO